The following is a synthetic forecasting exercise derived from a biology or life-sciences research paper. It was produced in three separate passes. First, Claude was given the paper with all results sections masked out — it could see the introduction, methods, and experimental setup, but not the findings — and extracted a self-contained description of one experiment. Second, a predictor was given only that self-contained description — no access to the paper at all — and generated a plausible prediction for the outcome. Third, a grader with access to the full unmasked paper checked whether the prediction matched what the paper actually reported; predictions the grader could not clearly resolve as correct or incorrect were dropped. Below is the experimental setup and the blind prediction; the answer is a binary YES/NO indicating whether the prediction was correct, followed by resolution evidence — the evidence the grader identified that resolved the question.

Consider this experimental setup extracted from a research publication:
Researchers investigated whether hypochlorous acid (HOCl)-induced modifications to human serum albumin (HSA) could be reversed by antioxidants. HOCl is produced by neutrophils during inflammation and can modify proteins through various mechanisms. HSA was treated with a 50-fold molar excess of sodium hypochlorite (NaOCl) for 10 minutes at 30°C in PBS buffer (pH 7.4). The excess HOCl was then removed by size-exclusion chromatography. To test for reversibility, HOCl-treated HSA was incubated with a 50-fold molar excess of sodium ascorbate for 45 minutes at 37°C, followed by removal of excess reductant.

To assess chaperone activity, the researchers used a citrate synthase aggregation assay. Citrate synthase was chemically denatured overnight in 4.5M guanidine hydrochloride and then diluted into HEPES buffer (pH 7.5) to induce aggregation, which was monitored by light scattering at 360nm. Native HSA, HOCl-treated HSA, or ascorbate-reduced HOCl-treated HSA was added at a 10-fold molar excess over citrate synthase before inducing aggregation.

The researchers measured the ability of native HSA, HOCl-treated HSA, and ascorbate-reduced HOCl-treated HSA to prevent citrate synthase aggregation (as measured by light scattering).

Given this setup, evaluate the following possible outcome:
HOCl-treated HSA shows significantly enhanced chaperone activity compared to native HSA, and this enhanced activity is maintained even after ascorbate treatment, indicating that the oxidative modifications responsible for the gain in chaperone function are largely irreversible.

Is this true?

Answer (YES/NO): NO